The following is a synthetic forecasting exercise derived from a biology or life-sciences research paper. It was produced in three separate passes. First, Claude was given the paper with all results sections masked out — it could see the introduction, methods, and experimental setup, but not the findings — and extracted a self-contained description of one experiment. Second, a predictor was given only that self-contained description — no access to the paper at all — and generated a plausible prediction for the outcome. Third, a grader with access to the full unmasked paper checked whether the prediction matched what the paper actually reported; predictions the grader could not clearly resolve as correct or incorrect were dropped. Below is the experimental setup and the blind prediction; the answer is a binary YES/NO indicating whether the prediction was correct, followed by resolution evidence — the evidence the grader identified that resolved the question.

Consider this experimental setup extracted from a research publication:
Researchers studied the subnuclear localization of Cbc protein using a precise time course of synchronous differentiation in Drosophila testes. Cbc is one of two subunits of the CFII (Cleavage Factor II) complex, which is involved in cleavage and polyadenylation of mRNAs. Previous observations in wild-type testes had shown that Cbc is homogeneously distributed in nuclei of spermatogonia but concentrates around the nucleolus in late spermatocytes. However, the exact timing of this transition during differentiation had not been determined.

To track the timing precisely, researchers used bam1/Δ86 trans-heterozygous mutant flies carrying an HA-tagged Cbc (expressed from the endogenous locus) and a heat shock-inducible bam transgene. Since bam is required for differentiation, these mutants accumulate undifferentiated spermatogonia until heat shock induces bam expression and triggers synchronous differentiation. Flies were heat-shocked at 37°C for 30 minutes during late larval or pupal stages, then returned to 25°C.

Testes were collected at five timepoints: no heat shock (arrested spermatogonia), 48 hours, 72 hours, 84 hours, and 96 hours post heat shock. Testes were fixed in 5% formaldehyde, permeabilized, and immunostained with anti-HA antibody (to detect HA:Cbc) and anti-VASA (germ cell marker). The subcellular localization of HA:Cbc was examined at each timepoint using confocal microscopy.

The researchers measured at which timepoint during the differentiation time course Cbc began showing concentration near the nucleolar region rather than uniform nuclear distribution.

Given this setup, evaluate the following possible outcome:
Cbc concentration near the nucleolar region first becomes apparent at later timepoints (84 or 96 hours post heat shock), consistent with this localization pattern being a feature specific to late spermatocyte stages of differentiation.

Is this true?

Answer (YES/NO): NO